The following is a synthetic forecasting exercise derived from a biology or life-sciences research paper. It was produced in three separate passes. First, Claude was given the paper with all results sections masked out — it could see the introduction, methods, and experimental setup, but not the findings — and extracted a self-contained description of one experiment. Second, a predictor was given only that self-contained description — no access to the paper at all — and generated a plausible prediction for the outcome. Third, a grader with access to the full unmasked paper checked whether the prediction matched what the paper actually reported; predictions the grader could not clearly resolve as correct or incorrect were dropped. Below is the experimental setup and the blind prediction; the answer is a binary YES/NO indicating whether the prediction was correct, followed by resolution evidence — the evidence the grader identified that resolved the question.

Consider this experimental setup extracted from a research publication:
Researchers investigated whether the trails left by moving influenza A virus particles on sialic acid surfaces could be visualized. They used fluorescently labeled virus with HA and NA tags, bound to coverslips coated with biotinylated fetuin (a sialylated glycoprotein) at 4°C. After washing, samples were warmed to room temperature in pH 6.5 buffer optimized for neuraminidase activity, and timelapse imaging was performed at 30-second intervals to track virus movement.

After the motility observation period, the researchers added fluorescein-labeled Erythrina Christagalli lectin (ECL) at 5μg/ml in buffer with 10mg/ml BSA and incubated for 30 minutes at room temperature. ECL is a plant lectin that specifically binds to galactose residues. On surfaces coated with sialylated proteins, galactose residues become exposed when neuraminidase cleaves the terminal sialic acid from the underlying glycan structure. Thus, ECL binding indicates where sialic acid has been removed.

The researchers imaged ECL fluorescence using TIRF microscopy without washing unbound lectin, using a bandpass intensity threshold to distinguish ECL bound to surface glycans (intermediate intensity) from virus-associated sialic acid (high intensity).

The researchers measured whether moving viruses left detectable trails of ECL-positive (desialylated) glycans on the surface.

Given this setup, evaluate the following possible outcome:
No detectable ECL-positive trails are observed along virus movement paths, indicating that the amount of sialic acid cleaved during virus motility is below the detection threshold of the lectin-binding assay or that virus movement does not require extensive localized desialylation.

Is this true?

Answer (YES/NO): NO